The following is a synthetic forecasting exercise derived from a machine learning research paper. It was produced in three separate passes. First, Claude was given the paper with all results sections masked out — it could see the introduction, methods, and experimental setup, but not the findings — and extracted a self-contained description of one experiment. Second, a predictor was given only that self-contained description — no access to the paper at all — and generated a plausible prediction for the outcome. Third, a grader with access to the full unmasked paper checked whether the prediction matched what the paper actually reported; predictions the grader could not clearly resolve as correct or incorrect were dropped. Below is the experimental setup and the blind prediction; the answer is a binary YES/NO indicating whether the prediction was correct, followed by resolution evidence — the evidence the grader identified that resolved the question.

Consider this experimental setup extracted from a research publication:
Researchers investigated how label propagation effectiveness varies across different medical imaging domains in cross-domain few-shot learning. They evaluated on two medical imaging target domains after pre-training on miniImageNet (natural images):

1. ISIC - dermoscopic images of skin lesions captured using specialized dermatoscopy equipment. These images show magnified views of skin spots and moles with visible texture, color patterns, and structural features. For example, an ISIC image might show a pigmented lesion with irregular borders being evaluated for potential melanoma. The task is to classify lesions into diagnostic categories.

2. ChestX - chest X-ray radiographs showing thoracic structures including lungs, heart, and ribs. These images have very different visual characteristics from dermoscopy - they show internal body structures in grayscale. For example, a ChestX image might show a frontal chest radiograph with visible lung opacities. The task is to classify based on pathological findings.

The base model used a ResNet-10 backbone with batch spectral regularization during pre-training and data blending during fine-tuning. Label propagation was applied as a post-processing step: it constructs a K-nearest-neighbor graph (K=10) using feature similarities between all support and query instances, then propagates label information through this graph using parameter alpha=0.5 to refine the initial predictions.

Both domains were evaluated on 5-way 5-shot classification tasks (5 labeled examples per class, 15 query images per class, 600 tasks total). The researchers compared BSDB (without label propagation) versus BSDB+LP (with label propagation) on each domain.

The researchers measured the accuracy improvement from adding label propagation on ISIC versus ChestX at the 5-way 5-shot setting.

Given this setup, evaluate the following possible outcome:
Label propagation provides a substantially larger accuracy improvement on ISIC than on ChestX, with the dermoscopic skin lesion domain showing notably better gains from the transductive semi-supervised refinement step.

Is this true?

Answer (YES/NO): YES